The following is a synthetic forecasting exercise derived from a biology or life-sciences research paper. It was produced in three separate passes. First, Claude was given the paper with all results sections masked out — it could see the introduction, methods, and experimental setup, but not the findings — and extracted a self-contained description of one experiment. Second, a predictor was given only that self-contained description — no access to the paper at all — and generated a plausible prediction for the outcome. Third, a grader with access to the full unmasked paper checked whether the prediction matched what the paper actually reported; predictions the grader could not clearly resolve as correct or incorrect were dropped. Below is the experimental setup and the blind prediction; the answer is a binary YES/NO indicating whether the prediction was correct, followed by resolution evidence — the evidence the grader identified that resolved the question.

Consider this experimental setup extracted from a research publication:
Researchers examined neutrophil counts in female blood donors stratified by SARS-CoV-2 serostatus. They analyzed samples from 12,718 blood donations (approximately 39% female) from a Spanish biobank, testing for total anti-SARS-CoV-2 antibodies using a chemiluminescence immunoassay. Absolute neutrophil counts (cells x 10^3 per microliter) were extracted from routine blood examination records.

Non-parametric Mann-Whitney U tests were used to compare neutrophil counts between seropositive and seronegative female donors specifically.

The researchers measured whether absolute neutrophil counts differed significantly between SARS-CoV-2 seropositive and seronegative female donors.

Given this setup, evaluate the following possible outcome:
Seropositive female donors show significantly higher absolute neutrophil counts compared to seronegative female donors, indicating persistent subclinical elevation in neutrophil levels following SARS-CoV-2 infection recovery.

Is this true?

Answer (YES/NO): NO